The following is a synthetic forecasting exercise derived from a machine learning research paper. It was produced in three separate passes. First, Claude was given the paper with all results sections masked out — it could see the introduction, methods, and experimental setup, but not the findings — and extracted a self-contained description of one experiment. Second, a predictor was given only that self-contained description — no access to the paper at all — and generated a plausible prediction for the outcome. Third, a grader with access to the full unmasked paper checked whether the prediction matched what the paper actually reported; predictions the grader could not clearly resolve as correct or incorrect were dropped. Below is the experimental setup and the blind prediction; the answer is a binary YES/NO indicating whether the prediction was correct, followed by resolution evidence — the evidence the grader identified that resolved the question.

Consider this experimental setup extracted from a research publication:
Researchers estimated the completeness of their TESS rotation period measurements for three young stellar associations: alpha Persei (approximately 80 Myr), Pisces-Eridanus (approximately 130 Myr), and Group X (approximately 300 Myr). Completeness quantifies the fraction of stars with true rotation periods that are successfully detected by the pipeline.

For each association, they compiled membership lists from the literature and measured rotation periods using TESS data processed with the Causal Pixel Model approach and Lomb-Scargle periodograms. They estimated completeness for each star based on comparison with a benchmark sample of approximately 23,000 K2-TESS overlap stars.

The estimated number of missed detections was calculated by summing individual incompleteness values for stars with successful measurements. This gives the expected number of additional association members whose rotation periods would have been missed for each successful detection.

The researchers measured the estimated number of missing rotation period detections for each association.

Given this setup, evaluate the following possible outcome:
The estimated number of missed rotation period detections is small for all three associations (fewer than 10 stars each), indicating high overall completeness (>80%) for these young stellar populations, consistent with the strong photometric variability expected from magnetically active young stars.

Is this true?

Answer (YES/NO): NO